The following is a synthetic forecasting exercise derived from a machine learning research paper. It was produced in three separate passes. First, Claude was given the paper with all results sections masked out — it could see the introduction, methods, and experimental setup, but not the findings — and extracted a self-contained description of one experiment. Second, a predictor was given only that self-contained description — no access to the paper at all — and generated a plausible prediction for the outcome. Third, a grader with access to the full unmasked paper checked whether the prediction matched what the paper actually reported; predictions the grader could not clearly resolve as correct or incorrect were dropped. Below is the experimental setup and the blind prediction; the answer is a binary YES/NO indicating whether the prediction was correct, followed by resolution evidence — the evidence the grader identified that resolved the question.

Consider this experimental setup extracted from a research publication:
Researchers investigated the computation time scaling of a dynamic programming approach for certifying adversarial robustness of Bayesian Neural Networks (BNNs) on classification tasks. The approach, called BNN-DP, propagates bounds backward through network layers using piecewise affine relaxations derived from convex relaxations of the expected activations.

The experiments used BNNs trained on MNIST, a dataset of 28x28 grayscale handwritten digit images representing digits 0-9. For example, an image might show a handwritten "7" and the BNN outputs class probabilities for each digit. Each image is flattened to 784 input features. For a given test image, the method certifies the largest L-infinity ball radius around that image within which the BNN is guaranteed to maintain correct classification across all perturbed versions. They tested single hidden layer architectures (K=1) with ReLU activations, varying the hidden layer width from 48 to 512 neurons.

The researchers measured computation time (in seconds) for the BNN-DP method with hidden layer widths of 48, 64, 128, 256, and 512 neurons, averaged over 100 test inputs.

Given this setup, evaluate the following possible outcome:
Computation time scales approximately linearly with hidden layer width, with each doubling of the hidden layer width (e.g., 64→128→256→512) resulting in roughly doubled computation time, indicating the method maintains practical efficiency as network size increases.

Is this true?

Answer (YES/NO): NO